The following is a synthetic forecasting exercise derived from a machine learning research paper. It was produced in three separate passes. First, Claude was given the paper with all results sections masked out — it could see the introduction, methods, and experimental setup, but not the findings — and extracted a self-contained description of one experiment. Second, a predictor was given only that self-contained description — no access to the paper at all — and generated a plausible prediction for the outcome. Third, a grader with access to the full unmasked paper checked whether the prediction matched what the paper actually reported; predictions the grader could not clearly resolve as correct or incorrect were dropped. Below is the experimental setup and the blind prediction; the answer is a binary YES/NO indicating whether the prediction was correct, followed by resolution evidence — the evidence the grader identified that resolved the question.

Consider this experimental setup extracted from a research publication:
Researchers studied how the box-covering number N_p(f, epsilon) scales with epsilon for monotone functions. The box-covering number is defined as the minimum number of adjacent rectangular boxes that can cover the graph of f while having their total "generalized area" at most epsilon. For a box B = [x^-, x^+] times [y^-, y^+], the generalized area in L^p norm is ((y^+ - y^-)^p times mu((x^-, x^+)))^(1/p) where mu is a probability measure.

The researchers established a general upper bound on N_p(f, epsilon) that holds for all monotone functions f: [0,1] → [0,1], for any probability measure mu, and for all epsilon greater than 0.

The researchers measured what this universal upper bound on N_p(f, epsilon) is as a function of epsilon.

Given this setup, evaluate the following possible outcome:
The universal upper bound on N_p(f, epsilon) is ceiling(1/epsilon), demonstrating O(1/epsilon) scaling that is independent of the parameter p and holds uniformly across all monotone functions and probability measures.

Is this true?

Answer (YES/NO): YES